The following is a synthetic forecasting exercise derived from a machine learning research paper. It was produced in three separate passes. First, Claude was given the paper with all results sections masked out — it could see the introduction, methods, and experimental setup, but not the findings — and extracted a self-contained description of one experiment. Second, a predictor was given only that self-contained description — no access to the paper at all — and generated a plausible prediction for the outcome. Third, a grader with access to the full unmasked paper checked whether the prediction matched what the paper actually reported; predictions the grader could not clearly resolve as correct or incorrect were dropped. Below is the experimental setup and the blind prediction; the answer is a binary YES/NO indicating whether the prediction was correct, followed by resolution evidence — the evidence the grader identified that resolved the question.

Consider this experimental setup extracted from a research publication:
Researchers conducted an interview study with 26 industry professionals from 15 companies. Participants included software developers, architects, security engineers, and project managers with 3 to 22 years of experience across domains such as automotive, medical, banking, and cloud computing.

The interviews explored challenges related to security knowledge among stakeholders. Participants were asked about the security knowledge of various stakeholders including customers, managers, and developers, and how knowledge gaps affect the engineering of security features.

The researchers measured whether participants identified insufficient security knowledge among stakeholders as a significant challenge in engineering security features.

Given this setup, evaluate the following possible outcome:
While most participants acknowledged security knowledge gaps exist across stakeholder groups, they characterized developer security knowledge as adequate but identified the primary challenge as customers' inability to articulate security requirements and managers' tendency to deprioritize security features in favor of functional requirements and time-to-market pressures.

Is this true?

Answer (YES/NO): NO